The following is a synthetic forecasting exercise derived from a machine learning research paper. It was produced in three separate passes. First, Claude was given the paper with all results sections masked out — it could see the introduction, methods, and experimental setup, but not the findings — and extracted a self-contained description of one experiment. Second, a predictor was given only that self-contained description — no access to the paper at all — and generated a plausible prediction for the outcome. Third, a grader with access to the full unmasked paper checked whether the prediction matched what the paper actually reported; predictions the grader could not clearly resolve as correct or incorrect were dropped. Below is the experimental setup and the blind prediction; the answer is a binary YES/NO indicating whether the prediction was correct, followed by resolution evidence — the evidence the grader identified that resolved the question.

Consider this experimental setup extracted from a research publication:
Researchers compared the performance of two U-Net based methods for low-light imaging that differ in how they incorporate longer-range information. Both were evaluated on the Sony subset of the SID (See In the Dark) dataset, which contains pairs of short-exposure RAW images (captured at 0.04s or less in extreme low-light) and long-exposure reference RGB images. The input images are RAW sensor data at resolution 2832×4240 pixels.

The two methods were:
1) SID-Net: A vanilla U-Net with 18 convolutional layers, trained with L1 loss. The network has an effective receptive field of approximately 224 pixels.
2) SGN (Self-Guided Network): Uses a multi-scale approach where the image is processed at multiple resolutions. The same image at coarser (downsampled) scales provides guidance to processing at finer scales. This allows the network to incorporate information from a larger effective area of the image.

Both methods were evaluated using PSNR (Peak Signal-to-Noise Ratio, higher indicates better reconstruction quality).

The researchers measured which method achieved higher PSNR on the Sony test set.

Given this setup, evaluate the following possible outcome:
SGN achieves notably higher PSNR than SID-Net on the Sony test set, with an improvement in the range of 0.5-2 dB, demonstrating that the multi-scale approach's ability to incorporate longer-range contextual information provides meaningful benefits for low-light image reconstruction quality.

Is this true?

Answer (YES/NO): YES